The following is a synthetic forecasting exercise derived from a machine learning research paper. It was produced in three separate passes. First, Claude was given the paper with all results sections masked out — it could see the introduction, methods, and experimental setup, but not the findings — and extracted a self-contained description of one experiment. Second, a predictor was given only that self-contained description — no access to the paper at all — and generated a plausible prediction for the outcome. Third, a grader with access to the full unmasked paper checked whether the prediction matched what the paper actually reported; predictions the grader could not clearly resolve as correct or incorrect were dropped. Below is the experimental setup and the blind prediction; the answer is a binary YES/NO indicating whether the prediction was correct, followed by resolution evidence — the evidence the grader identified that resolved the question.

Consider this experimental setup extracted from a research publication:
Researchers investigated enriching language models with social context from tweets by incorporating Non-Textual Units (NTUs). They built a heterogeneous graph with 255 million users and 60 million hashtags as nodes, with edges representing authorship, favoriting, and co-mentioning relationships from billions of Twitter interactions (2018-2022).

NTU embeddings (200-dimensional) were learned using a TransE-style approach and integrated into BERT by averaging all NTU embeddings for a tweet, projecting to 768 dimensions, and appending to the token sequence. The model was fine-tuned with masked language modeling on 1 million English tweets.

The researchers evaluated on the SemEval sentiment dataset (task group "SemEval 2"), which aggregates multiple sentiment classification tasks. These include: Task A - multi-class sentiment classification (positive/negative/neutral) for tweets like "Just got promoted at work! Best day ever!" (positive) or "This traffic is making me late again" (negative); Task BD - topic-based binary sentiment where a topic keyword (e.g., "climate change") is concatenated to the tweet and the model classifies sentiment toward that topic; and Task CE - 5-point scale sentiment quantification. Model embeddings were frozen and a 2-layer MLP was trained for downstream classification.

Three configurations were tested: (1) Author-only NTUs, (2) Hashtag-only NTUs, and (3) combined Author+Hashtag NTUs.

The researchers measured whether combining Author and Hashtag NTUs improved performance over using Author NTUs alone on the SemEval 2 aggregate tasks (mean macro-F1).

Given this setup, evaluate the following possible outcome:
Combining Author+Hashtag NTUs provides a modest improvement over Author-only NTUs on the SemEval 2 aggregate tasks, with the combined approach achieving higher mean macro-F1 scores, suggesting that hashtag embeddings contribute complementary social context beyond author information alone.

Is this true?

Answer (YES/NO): NO